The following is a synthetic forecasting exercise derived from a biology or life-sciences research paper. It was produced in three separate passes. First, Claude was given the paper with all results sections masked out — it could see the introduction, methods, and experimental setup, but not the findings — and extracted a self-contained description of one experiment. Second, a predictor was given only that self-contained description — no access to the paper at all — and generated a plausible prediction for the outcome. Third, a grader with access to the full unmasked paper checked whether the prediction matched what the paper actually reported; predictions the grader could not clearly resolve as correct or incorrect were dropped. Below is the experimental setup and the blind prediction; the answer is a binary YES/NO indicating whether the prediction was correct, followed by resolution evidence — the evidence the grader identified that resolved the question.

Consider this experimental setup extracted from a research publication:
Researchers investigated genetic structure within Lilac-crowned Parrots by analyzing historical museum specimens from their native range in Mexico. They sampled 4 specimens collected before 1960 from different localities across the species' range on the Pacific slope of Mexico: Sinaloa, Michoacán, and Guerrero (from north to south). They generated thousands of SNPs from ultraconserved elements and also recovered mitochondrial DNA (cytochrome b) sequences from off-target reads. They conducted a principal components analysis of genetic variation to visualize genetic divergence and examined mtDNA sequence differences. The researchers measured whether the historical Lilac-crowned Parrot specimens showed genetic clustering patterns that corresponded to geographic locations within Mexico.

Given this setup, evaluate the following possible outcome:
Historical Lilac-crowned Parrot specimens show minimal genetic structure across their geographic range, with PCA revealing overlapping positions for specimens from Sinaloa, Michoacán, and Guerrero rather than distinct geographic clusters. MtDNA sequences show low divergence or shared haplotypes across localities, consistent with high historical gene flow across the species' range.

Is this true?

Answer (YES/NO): NO